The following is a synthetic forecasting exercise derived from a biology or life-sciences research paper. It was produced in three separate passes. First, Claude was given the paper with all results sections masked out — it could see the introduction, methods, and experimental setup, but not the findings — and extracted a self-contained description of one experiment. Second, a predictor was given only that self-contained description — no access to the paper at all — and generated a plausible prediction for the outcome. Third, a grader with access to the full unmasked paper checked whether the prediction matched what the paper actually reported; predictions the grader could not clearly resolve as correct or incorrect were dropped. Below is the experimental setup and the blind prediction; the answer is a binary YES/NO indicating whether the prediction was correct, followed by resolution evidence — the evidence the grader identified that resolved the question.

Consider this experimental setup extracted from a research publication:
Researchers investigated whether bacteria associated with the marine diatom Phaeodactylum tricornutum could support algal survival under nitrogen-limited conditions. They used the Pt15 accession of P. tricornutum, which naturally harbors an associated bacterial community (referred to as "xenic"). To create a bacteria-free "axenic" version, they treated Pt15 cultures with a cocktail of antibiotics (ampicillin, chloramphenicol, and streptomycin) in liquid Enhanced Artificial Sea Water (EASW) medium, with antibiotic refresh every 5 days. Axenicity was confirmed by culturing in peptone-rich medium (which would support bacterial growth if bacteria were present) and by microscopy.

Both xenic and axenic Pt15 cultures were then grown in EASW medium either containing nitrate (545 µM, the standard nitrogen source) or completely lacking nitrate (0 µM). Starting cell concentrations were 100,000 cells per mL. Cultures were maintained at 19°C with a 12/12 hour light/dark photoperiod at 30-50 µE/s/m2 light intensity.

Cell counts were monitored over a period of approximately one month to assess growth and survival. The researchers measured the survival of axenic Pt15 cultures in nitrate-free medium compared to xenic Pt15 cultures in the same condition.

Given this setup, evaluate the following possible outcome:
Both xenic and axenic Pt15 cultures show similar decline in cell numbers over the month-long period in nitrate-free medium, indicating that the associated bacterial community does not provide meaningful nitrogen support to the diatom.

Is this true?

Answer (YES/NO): NO